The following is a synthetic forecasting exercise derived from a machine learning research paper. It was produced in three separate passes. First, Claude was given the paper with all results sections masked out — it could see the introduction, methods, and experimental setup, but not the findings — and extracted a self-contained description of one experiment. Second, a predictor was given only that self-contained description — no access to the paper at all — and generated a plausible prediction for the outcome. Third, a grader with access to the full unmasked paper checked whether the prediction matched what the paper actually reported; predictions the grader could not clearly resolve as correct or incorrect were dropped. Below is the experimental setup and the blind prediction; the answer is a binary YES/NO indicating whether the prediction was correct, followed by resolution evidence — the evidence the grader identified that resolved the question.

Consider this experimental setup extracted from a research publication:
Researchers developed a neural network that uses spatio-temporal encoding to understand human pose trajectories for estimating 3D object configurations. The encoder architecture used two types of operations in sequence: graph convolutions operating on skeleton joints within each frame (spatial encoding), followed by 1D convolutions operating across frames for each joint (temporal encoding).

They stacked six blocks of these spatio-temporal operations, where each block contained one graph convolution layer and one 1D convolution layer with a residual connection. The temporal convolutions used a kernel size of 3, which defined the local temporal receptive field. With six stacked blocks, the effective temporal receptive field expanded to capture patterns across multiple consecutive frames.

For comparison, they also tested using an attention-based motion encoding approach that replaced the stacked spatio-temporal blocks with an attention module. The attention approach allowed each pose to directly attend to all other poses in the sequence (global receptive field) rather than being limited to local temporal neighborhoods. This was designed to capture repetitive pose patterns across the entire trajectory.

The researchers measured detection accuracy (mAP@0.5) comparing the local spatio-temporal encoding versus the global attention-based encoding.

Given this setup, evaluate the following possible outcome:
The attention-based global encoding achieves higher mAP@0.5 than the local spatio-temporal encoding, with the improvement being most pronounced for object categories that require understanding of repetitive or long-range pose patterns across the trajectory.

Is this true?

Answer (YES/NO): NO